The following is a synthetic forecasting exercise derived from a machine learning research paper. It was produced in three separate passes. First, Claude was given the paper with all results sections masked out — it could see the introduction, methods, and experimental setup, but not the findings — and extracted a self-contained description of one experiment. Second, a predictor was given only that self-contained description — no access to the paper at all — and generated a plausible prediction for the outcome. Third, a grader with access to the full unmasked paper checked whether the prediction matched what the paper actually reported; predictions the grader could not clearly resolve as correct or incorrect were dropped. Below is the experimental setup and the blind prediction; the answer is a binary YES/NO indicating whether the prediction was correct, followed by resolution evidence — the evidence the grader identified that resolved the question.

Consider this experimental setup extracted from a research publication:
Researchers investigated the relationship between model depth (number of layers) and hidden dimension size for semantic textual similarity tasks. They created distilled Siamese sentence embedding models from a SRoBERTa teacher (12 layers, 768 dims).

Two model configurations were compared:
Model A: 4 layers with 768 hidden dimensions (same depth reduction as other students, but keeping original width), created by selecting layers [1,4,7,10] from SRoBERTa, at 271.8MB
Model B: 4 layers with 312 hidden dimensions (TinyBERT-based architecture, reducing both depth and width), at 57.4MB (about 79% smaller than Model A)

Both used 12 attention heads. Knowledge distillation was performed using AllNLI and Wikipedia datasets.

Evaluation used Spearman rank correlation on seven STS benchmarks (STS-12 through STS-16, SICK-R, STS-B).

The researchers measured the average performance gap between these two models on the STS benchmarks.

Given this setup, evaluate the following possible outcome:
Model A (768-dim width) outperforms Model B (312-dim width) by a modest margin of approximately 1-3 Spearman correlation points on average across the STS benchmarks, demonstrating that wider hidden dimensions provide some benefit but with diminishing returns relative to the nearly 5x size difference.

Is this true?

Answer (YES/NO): YES